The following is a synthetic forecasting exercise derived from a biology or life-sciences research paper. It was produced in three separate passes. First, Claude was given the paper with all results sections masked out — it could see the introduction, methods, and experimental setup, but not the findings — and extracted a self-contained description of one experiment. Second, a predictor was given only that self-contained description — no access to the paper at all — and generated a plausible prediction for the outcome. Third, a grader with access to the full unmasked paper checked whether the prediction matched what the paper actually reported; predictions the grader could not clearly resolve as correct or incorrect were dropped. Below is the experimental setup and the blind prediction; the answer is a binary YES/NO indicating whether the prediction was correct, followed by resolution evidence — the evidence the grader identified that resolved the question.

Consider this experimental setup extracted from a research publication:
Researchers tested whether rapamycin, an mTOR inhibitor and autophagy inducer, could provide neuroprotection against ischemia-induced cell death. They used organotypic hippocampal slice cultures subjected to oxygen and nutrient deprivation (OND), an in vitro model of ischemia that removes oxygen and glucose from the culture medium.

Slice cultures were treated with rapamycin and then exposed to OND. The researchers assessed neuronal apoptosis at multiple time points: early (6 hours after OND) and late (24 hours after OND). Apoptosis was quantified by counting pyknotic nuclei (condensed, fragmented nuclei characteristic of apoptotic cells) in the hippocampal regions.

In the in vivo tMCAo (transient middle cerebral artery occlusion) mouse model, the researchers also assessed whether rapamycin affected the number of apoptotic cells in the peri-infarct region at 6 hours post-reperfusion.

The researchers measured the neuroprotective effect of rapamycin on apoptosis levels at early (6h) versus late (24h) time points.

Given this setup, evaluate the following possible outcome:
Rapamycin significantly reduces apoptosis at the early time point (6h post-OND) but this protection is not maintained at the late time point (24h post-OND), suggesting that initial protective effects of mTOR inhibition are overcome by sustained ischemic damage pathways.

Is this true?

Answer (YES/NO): NO